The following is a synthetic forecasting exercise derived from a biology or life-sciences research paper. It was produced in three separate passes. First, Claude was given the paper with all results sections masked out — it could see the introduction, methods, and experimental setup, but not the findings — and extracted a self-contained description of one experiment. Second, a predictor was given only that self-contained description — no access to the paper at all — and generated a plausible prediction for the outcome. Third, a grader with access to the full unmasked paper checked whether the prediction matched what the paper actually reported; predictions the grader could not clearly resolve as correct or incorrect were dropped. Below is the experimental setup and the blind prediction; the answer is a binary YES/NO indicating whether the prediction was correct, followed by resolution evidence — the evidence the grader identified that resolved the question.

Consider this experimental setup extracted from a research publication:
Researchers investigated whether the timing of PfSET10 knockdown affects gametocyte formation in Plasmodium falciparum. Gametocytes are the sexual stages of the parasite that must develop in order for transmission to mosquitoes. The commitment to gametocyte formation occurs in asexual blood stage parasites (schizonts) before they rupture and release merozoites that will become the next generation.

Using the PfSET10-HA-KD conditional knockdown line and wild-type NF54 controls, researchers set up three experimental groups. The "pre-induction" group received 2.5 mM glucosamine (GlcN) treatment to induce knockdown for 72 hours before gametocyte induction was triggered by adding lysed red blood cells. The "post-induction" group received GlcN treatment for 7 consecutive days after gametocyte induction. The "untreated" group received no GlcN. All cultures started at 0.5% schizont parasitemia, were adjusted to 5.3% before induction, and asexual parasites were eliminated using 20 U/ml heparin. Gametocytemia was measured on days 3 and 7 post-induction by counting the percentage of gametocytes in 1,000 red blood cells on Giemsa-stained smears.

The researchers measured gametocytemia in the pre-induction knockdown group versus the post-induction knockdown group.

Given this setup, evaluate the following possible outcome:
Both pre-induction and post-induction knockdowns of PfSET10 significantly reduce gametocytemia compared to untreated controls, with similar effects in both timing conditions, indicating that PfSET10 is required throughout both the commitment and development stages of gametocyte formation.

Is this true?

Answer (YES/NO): NO